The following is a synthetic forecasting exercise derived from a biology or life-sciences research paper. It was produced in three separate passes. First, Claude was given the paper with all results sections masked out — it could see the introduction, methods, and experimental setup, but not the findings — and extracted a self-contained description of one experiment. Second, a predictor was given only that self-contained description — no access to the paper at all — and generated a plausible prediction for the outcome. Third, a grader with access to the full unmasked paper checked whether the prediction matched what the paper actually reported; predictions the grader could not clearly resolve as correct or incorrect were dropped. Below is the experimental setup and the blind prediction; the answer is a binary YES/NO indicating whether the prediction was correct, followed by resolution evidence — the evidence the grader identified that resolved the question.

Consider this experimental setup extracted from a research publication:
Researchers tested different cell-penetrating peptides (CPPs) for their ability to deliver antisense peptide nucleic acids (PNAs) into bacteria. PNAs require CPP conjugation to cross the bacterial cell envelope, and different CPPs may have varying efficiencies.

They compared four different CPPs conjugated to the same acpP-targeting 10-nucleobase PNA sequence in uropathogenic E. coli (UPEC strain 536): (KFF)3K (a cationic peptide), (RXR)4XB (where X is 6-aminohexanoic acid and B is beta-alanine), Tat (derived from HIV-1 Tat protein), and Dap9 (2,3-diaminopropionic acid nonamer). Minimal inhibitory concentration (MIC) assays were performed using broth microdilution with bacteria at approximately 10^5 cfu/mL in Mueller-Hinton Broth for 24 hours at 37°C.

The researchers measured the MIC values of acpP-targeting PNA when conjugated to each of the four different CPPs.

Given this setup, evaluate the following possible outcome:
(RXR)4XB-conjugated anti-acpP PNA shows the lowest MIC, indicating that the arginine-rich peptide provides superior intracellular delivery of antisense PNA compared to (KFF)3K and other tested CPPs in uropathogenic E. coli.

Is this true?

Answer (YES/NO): NO